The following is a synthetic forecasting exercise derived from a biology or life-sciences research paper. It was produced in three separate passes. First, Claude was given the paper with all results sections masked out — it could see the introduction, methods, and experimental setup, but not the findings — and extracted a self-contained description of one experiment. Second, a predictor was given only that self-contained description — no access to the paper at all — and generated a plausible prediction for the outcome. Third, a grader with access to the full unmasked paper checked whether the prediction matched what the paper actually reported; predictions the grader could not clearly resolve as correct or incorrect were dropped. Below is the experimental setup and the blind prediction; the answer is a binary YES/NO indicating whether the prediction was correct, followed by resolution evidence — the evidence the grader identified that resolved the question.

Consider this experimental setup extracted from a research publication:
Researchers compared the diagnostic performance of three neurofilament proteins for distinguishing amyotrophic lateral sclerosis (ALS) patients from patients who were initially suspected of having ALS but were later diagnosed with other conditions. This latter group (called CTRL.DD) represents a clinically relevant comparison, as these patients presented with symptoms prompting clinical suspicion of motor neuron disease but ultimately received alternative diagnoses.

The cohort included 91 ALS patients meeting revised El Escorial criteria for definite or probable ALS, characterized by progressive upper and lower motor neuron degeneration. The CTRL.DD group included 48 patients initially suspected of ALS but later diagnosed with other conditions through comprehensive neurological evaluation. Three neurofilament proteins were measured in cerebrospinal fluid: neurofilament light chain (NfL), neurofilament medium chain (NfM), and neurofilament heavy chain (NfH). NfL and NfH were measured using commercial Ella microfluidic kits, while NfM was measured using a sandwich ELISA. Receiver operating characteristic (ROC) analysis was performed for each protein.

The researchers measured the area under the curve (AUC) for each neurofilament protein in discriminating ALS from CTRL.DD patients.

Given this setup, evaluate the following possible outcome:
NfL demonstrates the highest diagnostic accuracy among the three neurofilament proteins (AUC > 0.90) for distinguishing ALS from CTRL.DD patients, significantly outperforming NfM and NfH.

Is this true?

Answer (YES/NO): NO